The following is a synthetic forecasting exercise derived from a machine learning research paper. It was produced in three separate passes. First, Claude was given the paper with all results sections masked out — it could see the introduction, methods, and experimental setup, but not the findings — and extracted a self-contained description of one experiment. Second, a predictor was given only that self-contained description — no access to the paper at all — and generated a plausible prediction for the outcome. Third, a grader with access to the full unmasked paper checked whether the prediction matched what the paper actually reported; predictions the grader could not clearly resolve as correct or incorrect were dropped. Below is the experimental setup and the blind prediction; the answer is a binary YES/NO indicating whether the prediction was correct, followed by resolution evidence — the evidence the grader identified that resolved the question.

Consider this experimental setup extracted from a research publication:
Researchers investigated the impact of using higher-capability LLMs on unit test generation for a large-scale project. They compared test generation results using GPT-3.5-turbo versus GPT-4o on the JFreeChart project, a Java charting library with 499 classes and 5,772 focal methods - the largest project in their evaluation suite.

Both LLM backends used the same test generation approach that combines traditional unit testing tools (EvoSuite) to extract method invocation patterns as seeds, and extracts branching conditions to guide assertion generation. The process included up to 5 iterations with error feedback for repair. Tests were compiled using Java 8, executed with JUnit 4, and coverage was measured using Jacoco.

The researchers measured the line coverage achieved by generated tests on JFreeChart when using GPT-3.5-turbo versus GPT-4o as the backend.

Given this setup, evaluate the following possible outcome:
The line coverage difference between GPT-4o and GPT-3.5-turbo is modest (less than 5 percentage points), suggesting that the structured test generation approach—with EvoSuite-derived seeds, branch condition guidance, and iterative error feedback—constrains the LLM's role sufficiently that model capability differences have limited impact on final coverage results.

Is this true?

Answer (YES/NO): YES